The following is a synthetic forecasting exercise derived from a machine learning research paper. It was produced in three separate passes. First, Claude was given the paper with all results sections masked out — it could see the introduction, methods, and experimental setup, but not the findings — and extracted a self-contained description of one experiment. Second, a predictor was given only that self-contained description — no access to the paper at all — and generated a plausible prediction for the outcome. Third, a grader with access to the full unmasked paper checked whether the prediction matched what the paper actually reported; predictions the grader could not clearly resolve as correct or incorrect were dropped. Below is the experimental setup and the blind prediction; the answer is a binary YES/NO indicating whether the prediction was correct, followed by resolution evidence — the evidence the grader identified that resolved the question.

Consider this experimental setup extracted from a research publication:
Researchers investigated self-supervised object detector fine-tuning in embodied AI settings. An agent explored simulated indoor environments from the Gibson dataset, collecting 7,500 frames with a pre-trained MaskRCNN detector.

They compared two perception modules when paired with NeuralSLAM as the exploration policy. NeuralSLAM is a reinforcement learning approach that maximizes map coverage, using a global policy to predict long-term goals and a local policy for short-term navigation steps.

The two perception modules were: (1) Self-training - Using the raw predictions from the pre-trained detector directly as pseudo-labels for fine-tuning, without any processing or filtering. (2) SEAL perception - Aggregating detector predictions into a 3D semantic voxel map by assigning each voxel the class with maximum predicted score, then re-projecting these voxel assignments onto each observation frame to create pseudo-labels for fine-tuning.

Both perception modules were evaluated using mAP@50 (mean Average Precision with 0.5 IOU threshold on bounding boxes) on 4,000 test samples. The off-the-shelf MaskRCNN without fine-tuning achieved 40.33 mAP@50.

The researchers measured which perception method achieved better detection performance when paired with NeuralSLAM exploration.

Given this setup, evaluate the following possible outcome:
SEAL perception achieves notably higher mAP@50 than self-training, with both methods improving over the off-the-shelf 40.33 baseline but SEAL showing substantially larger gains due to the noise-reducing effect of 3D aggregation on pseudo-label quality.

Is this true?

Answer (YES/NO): NO